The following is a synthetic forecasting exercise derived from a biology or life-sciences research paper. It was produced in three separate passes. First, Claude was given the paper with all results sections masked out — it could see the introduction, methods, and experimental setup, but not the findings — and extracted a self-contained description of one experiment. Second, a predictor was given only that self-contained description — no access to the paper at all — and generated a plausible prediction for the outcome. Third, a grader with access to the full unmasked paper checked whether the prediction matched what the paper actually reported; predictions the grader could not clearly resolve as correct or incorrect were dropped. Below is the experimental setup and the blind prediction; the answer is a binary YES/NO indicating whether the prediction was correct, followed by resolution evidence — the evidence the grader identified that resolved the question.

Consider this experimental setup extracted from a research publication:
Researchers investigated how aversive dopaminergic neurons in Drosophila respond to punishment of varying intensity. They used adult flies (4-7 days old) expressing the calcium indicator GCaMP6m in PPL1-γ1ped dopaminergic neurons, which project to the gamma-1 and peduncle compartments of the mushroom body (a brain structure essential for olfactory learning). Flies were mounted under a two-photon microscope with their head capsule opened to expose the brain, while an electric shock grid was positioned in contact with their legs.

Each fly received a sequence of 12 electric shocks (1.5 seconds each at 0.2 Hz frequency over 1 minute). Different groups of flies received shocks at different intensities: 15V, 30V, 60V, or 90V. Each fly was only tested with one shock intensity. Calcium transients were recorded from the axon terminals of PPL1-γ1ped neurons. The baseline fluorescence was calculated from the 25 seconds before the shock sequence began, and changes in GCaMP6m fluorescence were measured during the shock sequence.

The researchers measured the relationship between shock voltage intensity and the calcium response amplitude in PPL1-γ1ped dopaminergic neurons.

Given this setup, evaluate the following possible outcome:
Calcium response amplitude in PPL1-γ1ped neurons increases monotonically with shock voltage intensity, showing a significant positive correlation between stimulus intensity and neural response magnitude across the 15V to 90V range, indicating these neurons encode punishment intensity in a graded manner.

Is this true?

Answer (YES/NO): YES